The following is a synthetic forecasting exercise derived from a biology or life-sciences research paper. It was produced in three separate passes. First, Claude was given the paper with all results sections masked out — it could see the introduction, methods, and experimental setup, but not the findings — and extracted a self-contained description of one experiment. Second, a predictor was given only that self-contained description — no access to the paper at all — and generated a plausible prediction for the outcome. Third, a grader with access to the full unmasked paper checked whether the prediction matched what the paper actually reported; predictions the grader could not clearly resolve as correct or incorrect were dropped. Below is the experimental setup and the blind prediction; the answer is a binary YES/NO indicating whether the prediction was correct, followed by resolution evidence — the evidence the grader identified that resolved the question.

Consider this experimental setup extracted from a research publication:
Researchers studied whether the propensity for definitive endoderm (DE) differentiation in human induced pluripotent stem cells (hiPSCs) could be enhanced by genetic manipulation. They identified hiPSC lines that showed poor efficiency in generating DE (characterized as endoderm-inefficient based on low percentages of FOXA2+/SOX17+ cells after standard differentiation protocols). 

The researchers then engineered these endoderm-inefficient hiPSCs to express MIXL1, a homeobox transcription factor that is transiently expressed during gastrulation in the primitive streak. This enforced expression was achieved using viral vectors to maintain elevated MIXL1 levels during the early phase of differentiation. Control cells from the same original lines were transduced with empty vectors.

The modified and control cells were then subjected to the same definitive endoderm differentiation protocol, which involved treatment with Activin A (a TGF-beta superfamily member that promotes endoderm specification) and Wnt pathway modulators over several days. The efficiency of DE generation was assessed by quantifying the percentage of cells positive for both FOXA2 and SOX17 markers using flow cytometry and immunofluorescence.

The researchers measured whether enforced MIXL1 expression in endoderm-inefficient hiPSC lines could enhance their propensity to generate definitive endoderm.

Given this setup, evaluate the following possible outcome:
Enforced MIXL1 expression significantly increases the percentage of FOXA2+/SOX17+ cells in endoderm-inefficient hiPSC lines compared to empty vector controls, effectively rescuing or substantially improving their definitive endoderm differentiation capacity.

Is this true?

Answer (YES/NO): YES